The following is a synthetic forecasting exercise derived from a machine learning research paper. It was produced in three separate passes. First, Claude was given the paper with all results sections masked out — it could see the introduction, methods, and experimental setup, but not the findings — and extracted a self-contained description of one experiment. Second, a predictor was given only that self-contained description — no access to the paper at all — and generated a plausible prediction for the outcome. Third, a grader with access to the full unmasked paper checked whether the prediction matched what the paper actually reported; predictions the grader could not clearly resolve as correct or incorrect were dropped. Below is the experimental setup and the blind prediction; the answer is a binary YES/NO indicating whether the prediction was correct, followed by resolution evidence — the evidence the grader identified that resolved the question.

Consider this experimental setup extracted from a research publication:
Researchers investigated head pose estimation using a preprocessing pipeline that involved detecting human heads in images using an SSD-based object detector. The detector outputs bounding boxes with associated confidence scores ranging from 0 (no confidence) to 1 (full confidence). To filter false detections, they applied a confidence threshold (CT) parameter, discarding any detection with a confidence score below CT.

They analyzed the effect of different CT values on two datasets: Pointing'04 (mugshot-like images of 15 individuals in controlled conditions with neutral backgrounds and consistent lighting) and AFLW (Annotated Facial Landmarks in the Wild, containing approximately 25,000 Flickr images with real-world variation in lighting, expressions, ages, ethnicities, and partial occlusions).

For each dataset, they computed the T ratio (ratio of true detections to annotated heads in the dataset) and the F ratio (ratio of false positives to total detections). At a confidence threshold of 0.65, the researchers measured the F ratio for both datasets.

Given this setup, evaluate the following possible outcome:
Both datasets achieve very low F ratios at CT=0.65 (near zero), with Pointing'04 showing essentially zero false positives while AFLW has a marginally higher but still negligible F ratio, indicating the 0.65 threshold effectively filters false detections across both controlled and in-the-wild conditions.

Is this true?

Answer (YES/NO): NO